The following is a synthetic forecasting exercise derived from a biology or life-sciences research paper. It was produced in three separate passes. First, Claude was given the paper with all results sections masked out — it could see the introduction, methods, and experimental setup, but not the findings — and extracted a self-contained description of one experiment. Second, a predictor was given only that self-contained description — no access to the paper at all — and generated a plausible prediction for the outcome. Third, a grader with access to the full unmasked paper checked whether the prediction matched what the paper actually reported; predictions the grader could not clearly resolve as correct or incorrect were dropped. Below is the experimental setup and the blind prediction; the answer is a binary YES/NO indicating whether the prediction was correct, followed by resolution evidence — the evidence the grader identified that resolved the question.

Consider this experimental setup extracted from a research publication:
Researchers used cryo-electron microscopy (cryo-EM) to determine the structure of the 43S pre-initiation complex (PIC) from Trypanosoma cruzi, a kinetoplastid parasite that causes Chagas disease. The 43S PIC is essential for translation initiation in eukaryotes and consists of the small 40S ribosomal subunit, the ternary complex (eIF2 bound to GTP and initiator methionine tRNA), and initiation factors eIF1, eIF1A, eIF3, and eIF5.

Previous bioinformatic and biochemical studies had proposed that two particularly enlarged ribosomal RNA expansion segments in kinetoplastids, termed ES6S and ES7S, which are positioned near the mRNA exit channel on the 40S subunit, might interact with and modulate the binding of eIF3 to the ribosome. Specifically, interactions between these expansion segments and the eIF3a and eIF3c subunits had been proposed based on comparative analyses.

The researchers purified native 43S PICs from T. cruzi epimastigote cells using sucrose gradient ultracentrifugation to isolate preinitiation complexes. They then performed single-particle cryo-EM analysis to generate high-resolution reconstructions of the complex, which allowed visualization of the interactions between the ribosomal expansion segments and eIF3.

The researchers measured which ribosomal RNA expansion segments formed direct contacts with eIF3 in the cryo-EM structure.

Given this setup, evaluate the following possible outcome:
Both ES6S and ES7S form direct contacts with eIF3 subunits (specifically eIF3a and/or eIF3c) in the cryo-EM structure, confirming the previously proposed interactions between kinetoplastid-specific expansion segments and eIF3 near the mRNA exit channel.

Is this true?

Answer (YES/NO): NO